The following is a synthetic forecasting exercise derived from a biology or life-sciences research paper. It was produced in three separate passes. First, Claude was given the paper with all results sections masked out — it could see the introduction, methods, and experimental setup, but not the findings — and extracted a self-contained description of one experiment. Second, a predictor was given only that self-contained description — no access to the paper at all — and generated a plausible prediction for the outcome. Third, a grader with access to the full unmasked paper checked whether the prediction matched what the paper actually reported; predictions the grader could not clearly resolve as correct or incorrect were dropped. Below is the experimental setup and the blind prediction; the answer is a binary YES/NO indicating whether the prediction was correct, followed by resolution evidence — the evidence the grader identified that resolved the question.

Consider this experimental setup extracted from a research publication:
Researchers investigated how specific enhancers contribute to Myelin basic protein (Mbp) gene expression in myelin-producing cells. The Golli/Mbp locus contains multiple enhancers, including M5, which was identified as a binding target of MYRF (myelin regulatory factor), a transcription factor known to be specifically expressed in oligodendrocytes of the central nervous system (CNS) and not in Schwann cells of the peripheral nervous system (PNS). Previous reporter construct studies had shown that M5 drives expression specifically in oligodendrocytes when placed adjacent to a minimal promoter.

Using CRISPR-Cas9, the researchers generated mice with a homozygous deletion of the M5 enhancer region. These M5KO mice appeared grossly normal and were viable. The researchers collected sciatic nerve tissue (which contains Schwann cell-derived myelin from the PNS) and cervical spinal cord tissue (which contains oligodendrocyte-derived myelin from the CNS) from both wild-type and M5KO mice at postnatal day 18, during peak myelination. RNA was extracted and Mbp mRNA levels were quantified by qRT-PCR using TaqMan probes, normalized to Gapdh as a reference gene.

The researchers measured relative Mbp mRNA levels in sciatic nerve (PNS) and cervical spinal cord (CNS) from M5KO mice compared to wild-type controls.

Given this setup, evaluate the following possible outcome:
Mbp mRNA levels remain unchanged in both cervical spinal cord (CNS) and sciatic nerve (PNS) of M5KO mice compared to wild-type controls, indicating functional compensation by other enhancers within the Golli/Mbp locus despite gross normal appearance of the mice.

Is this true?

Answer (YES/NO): NO